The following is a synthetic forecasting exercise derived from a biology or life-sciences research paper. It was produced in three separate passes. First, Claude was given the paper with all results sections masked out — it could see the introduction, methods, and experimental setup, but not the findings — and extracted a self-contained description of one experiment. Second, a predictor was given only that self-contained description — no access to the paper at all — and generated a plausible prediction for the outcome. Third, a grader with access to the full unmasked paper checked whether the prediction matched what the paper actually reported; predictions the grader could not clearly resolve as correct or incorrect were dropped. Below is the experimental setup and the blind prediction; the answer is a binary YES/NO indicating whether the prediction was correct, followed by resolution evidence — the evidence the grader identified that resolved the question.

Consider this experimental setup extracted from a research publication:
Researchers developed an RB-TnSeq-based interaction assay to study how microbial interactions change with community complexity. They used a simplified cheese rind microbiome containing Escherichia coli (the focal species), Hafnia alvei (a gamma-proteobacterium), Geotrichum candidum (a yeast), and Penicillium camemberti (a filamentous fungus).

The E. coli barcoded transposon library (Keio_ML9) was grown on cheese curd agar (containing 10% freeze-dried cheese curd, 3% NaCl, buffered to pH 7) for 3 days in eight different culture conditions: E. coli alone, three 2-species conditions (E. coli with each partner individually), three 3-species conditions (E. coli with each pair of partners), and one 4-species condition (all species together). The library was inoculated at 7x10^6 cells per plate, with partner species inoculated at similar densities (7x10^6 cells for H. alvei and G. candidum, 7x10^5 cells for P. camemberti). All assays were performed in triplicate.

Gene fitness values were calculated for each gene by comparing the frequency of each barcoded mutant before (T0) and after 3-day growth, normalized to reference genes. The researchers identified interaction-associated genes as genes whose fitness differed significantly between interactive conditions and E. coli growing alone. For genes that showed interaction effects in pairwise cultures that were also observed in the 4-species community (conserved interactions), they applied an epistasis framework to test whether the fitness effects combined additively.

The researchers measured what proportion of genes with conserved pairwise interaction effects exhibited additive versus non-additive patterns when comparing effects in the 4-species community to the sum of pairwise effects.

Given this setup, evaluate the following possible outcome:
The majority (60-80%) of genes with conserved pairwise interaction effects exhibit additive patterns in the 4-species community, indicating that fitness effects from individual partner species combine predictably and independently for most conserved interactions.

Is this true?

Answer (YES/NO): NO